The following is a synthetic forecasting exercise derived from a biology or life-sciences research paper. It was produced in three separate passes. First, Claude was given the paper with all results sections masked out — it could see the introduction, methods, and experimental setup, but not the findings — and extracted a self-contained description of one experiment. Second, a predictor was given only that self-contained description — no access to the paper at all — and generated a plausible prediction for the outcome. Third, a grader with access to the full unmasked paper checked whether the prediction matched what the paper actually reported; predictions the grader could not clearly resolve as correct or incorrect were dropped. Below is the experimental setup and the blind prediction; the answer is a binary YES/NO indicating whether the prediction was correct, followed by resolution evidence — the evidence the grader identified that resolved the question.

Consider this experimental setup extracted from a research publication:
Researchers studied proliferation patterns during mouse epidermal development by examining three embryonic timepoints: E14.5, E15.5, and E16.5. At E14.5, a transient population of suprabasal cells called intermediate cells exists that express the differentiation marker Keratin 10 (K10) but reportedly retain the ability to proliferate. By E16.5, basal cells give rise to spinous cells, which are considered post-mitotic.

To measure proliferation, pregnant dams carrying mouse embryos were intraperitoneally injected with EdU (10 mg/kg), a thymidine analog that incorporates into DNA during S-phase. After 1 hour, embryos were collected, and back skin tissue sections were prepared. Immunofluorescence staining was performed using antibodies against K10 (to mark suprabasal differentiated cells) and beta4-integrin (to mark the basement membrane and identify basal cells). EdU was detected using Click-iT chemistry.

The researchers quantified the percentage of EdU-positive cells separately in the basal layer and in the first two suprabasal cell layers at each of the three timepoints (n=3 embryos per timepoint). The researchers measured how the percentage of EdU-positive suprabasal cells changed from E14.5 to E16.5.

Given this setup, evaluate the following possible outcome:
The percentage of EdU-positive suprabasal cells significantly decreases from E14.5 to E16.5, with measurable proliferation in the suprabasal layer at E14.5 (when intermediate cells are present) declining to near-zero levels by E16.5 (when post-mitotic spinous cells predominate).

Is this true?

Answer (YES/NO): YES